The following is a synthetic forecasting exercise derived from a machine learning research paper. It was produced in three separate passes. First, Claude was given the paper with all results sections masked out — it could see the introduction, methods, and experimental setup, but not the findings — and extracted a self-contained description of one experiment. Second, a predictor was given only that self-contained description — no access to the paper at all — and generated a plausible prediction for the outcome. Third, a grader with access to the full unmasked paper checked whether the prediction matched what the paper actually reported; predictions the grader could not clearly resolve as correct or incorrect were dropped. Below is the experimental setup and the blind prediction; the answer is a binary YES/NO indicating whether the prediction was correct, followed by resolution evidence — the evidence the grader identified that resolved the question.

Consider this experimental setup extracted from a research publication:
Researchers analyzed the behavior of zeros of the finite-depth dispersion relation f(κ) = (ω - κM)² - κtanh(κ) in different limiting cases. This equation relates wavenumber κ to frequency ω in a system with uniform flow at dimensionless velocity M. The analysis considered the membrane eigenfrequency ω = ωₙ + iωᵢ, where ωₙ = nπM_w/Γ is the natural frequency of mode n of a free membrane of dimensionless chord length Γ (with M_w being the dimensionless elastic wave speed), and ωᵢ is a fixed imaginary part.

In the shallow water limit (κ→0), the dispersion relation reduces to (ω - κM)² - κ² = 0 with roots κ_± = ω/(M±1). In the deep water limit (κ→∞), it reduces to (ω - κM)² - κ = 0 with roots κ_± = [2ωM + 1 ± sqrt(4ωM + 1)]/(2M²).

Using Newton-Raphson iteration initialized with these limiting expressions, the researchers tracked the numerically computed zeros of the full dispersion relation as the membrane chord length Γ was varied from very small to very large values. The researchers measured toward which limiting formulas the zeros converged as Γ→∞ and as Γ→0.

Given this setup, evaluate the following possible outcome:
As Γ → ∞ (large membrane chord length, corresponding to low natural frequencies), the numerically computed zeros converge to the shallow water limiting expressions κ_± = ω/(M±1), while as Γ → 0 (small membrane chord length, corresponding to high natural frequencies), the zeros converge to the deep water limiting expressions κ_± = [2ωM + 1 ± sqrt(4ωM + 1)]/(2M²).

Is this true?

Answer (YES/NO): YES